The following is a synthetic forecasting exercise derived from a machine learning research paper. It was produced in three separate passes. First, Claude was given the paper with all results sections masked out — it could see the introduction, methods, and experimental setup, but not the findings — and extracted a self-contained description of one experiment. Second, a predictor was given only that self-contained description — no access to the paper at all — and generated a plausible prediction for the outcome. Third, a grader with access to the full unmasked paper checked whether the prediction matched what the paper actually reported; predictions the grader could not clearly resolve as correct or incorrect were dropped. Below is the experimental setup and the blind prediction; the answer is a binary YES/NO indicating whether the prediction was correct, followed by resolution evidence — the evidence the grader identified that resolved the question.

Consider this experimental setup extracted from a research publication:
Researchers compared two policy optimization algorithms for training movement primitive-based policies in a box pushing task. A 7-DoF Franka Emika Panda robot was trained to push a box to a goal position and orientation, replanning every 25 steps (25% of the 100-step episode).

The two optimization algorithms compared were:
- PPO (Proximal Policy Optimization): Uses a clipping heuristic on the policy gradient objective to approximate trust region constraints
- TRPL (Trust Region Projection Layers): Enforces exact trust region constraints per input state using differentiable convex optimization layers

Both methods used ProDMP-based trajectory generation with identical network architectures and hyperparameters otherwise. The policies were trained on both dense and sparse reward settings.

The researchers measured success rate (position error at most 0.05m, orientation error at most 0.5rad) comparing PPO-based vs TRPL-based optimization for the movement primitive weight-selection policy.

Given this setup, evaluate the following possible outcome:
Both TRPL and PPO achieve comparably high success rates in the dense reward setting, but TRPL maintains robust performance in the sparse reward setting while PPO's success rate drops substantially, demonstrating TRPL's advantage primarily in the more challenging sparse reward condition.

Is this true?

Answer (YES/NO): NO